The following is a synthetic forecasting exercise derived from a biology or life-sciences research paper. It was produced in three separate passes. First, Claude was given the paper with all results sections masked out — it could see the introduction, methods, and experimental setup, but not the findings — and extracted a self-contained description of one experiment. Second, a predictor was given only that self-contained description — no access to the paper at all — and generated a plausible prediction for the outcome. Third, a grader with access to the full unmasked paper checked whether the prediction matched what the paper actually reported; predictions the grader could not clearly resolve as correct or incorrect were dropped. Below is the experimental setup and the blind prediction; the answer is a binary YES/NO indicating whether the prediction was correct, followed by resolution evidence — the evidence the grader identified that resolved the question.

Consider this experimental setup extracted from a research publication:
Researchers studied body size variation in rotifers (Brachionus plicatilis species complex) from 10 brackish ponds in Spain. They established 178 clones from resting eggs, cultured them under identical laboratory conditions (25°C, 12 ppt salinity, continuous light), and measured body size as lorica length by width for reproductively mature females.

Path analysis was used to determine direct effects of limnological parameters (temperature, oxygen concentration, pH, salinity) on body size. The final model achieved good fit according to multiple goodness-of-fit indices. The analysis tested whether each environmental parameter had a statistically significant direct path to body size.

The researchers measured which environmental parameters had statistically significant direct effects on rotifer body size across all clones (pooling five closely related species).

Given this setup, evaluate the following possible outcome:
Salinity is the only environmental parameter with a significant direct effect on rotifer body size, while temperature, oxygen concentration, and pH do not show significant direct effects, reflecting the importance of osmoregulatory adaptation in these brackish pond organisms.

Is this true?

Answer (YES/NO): NO